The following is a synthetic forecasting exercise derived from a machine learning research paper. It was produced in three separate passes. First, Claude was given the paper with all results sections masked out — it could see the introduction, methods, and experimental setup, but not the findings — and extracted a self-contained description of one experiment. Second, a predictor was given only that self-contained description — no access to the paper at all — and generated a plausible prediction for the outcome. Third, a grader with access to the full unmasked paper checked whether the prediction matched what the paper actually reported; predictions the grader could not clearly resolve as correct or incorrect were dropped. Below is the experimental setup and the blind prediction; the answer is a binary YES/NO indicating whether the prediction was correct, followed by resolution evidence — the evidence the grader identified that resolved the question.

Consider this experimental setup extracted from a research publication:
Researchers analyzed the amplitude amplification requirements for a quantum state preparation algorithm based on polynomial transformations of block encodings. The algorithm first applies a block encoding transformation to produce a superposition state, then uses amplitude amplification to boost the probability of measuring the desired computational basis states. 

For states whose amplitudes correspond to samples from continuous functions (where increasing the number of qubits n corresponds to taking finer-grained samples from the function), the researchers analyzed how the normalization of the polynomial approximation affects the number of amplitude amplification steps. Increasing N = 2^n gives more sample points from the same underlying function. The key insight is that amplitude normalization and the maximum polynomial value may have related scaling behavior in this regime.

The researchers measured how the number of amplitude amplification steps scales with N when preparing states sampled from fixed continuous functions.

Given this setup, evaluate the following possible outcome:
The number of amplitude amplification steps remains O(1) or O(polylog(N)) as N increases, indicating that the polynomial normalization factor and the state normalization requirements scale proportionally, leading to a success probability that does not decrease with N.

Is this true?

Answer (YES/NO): YES